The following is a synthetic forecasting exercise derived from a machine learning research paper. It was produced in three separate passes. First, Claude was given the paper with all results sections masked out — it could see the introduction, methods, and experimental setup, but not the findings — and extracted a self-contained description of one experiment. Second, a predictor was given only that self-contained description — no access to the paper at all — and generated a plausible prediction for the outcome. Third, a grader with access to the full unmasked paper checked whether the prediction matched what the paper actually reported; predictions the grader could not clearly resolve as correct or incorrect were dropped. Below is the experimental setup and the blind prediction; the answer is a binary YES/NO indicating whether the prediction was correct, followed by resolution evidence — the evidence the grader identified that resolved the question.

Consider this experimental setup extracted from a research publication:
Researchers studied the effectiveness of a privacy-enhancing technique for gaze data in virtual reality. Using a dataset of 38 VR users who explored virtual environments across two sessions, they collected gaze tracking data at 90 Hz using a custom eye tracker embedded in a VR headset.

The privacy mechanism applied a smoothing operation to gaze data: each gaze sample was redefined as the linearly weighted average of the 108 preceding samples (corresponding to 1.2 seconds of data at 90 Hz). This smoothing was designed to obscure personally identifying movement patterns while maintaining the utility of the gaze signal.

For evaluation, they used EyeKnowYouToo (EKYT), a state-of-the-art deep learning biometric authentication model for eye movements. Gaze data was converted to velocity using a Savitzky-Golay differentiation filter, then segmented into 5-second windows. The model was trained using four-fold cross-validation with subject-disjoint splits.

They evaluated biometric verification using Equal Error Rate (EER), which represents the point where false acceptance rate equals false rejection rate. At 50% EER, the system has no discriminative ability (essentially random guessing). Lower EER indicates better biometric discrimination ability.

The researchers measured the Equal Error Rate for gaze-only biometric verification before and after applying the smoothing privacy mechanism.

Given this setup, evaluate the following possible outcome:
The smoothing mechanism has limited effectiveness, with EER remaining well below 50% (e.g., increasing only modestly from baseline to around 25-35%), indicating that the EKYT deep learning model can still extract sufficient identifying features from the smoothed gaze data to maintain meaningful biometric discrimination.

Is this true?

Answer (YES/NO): NO